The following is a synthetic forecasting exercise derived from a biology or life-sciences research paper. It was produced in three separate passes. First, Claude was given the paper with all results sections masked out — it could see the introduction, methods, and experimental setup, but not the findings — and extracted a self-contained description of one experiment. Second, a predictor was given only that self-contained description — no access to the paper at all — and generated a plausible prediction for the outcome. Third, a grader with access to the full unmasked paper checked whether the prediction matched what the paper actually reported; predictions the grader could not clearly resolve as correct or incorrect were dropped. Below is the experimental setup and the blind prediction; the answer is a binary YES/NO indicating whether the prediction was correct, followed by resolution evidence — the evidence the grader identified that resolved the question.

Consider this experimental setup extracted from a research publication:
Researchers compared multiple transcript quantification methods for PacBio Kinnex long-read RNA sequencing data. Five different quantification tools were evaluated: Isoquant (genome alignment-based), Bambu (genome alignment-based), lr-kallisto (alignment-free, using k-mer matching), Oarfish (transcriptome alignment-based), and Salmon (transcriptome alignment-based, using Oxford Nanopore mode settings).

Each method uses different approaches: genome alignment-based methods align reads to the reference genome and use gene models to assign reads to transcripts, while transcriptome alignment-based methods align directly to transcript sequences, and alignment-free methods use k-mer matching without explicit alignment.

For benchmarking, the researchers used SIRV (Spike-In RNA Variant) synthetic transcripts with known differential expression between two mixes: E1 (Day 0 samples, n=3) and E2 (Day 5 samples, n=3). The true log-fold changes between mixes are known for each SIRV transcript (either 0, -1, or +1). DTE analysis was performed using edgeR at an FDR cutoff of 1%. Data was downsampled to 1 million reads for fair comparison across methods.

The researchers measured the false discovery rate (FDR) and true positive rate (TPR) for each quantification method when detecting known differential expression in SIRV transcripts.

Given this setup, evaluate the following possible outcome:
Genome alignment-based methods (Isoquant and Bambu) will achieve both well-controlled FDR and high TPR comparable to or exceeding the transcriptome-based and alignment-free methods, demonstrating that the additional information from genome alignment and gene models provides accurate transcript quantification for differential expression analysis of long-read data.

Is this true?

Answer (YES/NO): NO